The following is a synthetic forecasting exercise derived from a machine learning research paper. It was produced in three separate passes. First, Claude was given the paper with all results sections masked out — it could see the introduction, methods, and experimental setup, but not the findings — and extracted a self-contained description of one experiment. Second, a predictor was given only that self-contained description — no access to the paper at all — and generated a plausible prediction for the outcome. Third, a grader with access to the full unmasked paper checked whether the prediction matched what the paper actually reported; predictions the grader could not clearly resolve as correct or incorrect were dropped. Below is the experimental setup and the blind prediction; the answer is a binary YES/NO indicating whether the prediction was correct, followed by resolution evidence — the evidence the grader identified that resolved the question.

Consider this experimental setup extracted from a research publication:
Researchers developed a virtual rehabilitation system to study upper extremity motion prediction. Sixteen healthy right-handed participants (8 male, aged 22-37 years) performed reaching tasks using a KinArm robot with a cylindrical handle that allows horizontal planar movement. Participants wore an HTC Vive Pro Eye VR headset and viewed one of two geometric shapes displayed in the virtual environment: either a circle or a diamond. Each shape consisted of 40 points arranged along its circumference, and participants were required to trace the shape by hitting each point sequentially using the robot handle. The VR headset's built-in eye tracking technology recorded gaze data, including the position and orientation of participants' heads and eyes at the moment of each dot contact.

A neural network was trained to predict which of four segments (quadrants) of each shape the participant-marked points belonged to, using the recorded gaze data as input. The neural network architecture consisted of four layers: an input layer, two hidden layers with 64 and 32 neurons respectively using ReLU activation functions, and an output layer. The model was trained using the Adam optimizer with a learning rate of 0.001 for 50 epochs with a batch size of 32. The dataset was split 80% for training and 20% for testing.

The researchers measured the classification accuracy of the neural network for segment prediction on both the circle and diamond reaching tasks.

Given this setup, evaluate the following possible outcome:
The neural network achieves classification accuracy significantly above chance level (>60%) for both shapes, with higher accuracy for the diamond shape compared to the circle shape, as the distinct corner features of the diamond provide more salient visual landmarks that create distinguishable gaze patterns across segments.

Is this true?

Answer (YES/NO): NO